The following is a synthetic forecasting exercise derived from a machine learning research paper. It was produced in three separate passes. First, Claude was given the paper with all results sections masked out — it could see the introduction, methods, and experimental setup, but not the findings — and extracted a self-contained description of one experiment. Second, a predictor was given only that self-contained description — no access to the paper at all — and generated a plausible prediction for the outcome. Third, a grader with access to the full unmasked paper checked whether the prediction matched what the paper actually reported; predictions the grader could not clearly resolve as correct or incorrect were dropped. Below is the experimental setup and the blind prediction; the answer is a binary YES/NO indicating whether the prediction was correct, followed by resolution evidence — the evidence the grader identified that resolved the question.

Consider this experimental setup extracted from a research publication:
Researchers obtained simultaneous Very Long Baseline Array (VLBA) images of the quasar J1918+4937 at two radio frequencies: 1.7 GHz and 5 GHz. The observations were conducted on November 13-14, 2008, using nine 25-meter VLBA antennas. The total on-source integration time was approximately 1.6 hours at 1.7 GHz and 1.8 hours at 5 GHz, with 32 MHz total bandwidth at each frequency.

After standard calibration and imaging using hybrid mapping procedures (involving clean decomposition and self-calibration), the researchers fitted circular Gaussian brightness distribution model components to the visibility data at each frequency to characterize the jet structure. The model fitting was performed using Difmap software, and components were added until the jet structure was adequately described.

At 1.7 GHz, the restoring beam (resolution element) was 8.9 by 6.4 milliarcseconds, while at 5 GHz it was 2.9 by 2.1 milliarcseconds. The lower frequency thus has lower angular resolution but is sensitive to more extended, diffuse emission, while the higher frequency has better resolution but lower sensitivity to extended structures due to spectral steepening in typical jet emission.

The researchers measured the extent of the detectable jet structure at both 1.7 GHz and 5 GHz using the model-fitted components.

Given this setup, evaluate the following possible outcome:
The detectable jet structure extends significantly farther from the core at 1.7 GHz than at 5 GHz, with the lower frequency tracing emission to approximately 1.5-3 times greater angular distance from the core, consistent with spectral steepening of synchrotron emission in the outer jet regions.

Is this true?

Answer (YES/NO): YES